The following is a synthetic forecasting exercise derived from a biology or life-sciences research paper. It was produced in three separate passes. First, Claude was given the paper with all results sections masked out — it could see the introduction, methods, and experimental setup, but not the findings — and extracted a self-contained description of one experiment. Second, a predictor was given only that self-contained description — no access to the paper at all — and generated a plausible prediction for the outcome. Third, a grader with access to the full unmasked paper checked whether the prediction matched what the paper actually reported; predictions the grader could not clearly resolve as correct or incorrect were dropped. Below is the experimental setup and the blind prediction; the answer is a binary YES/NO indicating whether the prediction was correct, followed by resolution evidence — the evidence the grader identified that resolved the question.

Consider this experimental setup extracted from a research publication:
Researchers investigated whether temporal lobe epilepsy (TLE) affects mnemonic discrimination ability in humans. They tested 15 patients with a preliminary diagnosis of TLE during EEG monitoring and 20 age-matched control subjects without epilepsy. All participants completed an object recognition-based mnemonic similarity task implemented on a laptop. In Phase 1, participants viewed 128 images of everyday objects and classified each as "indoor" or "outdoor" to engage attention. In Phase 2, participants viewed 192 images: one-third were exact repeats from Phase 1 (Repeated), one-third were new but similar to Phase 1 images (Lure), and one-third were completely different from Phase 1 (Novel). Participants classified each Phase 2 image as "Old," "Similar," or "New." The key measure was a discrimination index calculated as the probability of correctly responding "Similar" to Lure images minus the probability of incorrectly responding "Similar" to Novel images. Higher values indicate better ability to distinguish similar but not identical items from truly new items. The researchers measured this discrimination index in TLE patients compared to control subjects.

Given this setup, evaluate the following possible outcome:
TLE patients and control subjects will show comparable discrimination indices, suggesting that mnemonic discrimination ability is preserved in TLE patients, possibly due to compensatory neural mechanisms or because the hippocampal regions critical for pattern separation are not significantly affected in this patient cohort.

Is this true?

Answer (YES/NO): NO